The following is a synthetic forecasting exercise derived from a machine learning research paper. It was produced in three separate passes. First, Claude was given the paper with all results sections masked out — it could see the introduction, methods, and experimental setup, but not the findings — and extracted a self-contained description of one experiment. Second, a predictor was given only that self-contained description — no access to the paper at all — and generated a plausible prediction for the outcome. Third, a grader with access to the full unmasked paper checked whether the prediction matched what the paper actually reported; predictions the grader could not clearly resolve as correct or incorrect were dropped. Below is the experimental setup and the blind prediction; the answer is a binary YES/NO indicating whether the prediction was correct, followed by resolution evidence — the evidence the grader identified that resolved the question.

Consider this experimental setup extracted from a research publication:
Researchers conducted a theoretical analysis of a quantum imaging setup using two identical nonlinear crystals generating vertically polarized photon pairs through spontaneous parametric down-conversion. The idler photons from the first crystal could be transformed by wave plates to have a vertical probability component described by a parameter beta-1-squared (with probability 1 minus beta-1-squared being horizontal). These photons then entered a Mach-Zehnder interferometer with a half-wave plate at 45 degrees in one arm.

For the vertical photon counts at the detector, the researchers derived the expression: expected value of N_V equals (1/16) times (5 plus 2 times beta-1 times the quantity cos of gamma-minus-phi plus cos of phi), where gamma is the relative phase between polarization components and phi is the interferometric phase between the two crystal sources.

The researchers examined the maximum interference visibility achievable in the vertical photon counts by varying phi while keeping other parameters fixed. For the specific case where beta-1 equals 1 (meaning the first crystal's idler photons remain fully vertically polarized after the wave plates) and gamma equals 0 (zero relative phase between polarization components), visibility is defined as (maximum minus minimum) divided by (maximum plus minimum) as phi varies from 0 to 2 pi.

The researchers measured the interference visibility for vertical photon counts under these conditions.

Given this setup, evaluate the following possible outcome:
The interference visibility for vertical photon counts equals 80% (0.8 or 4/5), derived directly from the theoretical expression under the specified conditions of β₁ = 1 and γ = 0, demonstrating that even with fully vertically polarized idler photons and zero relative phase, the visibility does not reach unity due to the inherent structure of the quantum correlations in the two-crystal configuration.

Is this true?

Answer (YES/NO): YES